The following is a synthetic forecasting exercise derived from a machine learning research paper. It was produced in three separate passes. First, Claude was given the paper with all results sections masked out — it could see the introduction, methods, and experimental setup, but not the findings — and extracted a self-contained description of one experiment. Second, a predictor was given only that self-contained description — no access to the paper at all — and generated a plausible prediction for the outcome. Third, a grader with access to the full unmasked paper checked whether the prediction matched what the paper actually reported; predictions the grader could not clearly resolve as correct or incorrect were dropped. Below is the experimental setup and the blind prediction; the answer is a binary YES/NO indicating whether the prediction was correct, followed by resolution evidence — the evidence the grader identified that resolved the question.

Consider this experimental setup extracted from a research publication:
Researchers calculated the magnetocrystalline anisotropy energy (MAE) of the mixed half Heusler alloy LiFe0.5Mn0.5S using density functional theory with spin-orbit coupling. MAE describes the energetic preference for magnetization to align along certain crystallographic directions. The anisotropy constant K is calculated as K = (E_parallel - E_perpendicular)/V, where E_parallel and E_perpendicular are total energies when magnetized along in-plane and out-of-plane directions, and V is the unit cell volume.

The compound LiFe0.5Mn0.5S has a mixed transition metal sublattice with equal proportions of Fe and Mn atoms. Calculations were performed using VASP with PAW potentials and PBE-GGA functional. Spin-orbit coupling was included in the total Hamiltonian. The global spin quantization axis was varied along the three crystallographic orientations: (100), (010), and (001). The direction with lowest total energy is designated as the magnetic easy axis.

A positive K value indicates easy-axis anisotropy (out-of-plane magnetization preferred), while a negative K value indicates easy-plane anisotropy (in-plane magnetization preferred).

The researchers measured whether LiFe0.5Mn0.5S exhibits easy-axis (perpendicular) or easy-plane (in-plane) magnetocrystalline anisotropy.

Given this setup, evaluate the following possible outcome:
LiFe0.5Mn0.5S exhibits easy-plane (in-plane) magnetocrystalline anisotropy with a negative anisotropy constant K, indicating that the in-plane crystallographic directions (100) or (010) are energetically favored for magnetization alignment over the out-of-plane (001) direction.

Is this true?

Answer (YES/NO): NO